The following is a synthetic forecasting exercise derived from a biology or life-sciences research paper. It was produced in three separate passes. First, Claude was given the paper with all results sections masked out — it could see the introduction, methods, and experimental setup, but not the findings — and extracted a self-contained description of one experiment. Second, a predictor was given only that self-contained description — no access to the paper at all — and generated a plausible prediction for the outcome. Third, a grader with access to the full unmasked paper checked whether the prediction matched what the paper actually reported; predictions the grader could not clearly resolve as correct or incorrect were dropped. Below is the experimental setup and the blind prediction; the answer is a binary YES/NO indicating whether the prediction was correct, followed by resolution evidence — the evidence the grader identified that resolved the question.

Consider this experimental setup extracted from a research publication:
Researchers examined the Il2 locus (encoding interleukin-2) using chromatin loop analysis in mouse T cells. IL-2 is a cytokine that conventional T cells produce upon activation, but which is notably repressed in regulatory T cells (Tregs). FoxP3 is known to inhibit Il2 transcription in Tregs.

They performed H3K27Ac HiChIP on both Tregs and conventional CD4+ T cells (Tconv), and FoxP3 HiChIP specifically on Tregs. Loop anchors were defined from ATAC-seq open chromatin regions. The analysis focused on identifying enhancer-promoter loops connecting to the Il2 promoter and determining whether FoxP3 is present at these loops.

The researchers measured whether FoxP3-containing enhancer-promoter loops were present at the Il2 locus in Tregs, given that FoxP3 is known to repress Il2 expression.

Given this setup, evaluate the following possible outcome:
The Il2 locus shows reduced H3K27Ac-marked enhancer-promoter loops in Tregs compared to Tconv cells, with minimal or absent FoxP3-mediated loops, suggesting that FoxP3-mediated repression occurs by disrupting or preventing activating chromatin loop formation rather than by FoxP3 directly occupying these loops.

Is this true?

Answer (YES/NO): NO